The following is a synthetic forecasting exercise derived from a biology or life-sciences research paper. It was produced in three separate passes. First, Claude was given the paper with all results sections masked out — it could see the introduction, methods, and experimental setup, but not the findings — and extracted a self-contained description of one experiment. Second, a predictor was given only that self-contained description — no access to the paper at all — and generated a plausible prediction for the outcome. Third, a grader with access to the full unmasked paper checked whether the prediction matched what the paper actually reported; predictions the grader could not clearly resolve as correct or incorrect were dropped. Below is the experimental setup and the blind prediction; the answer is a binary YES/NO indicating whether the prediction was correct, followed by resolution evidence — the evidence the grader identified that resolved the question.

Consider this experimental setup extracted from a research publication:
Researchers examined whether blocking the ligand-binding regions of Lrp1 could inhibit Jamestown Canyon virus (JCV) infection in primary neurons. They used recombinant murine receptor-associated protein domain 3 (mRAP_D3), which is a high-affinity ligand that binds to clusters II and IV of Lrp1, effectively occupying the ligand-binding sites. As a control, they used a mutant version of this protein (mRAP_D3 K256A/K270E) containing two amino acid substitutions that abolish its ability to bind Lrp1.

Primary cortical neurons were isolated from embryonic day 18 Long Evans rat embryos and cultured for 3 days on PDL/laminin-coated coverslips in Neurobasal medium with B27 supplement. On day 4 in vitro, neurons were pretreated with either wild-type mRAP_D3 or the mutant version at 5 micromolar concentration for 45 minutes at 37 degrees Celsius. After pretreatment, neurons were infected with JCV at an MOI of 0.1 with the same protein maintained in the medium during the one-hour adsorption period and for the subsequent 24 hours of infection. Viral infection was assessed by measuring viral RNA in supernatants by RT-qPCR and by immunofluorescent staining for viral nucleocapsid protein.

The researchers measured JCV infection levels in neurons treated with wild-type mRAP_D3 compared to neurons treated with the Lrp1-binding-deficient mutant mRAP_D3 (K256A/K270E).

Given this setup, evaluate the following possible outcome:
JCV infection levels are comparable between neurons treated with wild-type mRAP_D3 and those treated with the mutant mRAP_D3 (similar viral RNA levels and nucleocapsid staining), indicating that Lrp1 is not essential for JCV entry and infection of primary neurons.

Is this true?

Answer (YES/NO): NO